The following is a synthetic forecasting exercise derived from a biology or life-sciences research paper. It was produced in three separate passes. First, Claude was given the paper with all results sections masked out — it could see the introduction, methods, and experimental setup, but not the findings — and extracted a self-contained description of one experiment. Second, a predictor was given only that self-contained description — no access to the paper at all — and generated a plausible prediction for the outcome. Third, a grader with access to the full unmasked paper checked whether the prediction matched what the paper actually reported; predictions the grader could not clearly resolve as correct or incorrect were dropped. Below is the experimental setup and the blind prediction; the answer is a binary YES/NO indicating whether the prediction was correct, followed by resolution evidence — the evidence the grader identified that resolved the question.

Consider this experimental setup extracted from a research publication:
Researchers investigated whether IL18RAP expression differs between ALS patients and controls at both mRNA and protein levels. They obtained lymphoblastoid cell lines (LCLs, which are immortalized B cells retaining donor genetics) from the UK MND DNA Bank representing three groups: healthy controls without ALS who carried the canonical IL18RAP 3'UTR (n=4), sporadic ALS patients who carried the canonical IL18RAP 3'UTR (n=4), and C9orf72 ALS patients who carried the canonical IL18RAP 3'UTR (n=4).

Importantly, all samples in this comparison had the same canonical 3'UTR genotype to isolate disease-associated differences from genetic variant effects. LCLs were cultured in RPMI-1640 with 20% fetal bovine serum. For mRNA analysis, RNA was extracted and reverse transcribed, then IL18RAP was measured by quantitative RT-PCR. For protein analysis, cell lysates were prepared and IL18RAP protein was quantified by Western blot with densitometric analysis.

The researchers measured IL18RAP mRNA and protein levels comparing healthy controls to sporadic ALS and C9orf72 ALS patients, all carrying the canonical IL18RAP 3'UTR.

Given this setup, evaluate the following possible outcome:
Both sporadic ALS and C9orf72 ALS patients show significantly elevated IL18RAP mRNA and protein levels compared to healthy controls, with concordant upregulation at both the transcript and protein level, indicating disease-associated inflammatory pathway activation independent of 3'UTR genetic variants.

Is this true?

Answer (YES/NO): YES